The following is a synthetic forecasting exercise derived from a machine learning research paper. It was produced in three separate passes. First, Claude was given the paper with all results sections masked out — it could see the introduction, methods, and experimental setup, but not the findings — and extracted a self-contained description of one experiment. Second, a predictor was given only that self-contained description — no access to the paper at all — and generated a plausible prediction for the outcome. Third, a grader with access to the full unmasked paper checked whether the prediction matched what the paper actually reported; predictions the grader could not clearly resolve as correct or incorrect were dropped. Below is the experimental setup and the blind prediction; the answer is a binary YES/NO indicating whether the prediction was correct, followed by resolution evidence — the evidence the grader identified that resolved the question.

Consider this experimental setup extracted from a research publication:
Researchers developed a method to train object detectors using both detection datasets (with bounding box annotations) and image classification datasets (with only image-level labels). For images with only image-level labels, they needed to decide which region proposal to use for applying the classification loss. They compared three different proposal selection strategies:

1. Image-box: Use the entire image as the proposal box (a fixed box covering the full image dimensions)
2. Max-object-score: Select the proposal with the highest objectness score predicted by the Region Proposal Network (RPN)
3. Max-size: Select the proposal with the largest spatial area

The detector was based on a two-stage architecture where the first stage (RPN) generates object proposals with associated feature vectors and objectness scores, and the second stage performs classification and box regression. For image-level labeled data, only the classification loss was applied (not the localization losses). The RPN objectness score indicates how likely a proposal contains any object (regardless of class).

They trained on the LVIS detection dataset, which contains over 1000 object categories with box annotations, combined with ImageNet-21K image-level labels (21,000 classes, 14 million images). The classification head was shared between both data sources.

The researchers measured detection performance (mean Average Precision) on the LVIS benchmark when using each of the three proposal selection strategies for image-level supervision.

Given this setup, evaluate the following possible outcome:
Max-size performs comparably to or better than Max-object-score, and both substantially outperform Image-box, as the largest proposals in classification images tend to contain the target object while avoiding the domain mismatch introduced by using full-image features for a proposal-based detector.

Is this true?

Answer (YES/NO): NO